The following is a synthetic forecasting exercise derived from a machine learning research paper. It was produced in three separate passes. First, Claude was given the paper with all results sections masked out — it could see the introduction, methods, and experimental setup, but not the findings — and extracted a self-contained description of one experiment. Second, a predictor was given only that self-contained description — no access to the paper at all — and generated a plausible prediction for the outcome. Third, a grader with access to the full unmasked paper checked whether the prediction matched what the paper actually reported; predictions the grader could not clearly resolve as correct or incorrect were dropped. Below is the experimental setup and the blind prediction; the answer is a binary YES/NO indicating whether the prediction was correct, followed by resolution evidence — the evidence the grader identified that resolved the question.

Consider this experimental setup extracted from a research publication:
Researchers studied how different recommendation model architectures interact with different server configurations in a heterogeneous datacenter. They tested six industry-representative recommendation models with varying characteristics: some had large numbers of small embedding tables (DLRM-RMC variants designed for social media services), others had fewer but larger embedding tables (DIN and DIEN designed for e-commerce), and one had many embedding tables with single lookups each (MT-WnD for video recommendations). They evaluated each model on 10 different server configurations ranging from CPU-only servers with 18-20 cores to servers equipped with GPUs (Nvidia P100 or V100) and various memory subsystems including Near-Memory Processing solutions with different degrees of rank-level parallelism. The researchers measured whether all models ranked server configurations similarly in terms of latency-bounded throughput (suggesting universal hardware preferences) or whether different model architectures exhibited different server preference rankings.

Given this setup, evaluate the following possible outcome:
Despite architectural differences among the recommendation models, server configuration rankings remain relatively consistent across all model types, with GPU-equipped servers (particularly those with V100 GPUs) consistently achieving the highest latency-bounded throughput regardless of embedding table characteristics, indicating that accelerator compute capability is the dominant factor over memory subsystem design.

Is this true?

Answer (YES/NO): NO